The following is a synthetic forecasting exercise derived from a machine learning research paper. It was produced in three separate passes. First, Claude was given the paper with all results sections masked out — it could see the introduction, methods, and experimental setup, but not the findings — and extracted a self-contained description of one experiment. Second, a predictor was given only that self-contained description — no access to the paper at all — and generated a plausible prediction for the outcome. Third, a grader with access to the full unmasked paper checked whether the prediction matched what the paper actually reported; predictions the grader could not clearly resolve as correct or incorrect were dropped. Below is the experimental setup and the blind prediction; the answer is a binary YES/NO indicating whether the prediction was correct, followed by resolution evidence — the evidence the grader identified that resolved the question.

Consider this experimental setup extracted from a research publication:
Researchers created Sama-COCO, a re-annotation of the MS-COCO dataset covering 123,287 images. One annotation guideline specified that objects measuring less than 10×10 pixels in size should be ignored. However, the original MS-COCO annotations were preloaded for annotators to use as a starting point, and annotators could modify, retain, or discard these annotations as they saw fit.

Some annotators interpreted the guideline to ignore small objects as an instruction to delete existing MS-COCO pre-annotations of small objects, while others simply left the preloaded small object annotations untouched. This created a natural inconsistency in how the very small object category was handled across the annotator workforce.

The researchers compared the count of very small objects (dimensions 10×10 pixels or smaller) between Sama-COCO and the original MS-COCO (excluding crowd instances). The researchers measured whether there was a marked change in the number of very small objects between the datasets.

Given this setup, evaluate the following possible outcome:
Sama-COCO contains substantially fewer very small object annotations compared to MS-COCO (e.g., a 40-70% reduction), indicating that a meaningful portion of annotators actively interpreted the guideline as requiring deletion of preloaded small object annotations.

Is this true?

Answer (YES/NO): YES